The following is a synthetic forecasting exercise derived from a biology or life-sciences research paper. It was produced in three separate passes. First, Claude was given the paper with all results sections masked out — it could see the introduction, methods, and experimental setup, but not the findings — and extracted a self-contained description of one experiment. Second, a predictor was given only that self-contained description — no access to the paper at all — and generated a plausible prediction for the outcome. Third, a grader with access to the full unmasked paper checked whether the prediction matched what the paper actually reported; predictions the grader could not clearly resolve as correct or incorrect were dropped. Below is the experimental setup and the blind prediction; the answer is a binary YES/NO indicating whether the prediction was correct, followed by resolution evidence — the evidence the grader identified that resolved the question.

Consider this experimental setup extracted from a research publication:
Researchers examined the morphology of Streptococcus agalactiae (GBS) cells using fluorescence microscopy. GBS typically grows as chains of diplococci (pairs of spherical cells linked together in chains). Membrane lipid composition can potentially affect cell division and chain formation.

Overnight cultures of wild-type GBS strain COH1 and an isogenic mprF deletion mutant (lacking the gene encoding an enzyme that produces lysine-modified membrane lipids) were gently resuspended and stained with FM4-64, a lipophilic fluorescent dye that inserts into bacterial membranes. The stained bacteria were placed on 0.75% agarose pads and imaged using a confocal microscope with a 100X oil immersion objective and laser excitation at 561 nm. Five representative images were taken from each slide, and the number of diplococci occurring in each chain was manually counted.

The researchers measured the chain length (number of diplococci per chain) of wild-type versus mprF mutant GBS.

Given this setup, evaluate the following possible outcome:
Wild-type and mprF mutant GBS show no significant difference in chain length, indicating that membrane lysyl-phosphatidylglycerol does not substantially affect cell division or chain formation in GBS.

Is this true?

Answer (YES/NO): NO